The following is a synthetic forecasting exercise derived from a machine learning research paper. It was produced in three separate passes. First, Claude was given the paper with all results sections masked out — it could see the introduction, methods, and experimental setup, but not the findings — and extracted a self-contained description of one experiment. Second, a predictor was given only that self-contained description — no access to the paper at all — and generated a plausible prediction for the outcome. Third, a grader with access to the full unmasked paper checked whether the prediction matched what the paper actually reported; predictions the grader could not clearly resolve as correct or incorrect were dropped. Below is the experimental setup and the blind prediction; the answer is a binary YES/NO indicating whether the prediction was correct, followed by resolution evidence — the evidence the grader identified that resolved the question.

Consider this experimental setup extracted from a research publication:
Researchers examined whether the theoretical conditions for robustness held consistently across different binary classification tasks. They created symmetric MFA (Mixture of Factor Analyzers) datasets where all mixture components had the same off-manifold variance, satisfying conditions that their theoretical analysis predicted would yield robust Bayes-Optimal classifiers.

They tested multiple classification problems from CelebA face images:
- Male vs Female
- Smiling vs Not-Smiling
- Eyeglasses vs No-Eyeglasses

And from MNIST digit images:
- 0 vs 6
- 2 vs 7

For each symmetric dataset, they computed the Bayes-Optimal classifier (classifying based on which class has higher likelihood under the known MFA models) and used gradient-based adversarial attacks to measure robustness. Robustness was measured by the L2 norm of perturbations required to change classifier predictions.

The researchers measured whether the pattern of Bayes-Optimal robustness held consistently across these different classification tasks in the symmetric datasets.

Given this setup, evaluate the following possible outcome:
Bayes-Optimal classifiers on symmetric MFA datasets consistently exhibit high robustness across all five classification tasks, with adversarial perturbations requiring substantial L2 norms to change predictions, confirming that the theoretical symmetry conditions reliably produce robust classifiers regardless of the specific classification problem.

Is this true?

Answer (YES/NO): YES